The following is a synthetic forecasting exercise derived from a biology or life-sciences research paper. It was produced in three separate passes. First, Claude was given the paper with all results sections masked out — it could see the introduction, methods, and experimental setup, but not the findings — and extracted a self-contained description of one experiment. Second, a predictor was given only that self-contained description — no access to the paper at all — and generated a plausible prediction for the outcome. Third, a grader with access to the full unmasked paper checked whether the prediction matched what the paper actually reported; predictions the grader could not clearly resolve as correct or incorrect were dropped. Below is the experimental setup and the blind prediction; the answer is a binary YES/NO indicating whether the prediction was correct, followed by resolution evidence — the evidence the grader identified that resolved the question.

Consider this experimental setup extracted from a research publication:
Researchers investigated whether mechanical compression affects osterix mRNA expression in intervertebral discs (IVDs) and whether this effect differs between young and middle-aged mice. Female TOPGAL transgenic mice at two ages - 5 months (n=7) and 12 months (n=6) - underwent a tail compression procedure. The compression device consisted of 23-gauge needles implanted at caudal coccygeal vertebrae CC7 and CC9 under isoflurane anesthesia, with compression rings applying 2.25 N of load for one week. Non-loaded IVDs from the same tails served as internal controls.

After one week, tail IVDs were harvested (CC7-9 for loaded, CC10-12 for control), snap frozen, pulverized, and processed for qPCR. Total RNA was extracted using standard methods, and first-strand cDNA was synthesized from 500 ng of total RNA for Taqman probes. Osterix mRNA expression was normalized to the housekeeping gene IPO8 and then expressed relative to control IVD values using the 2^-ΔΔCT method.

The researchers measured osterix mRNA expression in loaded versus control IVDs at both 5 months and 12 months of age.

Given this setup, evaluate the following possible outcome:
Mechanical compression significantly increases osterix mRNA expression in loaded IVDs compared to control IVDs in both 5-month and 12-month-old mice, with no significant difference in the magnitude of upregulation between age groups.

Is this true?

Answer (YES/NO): NO